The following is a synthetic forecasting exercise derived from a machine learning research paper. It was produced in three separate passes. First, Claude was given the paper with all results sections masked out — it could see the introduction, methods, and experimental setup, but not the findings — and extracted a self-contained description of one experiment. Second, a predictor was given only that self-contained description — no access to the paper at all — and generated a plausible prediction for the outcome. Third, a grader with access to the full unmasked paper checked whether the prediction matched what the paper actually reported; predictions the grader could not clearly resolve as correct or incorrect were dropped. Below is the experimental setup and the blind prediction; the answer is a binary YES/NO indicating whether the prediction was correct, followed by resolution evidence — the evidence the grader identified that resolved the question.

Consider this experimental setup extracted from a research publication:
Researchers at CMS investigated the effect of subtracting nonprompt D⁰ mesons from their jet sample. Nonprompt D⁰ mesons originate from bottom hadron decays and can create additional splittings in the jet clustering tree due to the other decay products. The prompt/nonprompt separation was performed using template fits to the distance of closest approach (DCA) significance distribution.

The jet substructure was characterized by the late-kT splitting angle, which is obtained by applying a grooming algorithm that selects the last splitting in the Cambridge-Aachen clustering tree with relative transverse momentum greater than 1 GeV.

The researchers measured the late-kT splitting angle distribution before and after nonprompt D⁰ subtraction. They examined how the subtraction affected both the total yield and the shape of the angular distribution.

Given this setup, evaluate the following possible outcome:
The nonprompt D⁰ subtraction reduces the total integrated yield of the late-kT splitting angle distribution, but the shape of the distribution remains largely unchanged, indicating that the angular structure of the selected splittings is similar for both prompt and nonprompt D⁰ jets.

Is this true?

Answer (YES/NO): NO